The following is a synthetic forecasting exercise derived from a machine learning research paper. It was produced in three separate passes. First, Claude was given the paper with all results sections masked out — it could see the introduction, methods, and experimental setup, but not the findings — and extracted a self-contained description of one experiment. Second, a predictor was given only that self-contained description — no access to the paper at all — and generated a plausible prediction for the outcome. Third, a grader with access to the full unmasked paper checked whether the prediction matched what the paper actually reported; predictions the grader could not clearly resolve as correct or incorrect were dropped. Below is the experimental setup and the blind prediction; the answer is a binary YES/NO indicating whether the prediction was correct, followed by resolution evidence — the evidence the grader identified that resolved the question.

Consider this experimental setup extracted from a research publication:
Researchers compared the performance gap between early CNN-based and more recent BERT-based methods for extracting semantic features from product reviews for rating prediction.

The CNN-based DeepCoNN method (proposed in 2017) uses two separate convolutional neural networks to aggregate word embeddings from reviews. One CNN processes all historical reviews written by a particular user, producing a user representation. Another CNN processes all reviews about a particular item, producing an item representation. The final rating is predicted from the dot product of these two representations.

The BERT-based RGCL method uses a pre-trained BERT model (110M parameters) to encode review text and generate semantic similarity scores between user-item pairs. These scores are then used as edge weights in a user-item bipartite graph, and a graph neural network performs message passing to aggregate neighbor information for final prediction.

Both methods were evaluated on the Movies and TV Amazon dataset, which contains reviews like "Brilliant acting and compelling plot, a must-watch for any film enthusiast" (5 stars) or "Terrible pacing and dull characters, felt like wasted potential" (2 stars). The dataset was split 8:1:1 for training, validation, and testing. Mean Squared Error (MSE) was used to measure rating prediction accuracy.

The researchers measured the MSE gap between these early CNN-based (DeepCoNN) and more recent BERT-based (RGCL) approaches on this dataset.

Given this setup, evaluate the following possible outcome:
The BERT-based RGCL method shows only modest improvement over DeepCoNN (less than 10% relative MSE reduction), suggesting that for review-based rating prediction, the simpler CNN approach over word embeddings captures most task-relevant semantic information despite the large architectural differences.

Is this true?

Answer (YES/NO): NO